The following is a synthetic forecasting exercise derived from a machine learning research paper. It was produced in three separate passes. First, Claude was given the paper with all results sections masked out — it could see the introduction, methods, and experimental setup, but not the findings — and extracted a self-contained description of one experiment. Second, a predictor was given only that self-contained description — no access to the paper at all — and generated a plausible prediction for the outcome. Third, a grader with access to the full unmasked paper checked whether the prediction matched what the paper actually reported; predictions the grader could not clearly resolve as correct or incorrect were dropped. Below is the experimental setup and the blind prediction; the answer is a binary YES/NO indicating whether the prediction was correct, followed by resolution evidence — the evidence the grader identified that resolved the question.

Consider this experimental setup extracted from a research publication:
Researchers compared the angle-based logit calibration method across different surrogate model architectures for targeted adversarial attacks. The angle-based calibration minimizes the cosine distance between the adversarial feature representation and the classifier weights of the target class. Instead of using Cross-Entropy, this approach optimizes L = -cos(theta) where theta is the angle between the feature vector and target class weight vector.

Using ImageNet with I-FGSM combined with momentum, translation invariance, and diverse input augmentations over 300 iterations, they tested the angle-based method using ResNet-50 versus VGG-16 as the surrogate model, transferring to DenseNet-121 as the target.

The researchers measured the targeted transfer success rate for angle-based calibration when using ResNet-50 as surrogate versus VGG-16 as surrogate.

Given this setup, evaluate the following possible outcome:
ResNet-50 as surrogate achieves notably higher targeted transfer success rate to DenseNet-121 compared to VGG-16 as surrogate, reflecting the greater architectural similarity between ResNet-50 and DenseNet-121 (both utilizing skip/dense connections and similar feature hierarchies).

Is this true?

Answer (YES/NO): YES